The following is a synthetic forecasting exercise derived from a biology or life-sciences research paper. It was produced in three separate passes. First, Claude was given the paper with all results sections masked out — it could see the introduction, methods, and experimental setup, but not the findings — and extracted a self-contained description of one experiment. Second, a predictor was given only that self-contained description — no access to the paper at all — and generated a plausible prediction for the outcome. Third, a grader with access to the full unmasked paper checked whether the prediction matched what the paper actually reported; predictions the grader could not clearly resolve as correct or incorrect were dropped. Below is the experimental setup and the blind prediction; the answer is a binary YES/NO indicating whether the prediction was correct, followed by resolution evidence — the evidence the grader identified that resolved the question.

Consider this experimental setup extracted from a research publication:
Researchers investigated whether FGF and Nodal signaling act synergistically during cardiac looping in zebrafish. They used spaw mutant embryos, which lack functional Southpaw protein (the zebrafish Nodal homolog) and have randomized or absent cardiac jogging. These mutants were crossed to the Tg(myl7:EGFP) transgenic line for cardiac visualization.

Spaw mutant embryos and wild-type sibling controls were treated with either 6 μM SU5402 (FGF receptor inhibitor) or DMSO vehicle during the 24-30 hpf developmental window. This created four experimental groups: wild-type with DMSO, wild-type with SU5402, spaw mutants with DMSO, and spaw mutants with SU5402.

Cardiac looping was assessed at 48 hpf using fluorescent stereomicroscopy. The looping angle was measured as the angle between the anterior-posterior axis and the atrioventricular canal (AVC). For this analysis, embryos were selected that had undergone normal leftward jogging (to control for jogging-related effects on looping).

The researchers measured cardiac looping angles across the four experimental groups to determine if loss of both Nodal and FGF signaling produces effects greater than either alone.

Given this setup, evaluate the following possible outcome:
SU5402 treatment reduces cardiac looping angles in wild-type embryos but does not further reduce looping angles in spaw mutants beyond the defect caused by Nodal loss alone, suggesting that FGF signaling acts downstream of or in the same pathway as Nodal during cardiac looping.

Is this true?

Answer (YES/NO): NO